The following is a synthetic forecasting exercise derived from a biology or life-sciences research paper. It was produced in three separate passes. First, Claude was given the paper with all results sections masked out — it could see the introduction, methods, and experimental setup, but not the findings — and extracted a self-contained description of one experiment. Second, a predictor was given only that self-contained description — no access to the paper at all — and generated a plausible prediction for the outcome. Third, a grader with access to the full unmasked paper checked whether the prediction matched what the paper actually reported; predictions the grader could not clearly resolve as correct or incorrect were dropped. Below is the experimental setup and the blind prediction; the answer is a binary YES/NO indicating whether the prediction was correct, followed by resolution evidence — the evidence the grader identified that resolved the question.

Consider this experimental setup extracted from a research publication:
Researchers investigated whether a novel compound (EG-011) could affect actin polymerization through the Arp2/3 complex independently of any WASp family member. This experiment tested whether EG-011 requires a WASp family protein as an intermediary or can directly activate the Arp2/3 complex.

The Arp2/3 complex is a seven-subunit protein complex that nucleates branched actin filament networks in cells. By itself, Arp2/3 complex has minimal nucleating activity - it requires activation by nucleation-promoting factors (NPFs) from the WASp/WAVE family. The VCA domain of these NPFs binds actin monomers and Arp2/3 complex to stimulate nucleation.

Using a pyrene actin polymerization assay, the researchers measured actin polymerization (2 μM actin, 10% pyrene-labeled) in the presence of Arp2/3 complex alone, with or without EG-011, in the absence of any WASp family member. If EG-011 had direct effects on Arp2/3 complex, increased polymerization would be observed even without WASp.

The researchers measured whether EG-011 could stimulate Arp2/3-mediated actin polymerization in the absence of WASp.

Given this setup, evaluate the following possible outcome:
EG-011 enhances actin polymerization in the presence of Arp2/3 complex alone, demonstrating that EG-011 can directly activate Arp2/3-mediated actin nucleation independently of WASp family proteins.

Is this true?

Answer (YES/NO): NO